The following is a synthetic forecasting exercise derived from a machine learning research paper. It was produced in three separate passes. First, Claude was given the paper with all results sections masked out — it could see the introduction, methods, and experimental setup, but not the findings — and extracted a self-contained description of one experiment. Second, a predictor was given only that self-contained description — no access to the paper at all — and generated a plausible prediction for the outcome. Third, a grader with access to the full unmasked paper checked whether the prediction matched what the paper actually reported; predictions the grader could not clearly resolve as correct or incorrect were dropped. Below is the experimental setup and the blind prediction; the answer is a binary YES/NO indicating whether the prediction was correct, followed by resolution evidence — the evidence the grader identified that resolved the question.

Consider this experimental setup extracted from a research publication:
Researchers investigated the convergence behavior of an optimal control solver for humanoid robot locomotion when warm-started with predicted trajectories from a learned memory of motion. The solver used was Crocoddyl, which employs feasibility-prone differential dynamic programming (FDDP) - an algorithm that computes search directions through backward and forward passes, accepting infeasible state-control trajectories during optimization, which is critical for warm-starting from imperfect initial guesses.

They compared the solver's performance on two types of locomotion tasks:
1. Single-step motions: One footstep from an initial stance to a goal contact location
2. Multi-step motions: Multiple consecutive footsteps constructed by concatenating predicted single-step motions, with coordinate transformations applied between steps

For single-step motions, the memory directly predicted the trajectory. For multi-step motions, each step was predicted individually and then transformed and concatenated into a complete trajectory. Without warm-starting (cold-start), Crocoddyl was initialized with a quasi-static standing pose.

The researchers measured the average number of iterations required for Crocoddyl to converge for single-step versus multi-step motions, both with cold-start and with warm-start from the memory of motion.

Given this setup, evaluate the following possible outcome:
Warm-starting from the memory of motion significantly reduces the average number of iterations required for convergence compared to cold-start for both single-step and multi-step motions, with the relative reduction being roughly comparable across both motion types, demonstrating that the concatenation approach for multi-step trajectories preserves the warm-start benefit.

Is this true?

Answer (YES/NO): NO